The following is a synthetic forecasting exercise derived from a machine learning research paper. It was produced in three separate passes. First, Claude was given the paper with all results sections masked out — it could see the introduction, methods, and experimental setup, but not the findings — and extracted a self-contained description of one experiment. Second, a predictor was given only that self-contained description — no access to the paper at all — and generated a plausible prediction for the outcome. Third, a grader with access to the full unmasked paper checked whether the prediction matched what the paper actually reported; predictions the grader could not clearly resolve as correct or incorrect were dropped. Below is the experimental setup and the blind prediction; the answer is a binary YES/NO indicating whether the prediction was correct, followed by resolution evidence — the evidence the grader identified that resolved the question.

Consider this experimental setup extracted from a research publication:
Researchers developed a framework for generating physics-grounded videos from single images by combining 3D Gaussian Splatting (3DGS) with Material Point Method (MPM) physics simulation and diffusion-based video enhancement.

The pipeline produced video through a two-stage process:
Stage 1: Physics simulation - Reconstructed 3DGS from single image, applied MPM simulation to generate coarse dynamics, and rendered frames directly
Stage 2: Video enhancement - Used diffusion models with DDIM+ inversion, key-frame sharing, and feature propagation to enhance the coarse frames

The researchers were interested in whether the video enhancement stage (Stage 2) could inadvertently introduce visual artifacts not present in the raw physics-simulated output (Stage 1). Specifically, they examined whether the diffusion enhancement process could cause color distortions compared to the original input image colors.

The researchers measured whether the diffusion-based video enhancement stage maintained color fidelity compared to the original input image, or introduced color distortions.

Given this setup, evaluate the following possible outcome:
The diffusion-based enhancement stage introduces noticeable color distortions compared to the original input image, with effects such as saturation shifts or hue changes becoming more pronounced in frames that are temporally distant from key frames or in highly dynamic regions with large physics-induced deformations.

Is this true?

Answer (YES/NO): NO